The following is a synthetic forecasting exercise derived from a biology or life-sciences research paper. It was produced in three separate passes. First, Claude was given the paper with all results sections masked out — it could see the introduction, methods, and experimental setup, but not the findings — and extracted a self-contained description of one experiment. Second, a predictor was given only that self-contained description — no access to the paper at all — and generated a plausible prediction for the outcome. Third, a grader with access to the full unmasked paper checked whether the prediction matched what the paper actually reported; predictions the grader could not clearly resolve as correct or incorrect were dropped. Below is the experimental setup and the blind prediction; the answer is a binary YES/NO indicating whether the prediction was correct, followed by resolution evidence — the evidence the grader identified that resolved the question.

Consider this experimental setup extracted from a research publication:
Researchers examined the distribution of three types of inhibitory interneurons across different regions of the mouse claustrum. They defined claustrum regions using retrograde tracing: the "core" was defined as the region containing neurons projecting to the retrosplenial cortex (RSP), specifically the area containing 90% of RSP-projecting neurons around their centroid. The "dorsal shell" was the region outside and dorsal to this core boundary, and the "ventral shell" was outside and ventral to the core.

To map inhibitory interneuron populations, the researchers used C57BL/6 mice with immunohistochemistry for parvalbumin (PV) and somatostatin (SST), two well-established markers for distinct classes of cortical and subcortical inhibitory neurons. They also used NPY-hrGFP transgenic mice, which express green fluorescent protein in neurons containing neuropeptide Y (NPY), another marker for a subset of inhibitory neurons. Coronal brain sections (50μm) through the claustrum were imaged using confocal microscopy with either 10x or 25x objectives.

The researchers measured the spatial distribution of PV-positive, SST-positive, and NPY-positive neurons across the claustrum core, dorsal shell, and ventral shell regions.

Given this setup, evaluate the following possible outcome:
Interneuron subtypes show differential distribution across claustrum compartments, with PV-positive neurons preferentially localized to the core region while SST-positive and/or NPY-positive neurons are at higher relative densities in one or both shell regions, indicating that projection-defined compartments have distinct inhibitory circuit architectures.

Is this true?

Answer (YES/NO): YES